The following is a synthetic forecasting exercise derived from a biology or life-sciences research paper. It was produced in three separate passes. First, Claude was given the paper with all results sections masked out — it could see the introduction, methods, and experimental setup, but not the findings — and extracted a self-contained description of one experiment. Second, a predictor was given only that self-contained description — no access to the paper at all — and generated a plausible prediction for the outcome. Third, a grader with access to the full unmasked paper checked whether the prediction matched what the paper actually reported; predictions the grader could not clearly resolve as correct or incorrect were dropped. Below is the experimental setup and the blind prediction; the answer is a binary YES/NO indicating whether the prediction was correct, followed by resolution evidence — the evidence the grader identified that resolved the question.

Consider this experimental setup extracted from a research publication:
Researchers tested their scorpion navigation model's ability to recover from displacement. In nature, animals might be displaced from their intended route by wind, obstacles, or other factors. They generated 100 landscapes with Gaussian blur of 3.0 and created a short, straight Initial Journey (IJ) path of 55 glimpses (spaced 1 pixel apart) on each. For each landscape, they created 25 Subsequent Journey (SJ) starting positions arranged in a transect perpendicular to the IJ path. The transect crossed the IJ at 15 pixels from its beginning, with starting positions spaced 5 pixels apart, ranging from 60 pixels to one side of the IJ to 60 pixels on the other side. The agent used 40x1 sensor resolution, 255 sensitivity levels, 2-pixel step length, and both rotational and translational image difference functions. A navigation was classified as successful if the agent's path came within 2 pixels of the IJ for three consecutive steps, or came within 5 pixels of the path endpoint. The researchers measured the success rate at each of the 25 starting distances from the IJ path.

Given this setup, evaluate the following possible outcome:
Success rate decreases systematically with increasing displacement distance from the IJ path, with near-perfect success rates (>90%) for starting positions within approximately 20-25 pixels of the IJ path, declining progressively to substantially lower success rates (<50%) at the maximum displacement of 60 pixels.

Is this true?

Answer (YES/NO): NO